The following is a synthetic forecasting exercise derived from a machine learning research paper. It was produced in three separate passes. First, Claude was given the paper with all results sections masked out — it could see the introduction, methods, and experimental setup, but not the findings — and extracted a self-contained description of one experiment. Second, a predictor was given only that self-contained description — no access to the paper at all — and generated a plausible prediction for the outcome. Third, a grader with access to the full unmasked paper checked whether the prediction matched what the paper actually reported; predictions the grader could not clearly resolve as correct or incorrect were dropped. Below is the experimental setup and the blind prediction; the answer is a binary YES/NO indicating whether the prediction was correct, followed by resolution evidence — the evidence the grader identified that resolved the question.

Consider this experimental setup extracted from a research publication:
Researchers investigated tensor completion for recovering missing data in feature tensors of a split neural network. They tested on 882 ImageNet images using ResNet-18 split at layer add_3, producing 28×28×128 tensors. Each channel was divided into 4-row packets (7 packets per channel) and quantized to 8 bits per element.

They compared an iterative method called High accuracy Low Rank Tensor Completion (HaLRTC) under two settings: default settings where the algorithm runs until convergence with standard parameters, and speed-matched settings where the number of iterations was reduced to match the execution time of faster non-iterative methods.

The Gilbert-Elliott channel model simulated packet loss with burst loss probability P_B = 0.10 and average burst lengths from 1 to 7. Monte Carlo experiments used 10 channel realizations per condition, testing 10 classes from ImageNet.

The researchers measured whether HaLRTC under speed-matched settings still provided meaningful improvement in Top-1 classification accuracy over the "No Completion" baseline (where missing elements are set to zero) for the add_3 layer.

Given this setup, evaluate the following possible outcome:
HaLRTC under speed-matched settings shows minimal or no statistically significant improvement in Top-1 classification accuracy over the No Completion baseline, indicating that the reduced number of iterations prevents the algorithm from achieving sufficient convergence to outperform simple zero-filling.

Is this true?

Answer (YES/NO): NO